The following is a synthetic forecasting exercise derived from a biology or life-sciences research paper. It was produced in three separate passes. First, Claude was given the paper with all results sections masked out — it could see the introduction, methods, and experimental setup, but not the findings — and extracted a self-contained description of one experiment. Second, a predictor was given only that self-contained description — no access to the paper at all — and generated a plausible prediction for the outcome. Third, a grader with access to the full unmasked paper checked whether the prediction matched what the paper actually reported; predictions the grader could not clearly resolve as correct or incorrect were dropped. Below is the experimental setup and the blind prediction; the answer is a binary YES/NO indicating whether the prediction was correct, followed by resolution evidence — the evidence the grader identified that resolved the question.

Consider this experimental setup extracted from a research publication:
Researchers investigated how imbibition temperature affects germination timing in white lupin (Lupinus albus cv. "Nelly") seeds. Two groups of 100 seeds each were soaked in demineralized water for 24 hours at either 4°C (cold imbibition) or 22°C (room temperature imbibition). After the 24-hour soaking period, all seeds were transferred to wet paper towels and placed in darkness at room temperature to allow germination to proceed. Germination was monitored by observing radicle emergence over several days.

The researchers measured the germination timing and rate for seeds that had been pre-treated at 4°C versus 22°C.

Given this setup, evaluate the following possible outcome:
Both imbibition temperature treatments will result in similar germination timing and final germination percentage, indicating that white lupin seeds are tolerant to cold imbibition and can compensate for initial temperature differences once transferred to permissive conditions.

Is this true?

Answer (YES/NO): NO